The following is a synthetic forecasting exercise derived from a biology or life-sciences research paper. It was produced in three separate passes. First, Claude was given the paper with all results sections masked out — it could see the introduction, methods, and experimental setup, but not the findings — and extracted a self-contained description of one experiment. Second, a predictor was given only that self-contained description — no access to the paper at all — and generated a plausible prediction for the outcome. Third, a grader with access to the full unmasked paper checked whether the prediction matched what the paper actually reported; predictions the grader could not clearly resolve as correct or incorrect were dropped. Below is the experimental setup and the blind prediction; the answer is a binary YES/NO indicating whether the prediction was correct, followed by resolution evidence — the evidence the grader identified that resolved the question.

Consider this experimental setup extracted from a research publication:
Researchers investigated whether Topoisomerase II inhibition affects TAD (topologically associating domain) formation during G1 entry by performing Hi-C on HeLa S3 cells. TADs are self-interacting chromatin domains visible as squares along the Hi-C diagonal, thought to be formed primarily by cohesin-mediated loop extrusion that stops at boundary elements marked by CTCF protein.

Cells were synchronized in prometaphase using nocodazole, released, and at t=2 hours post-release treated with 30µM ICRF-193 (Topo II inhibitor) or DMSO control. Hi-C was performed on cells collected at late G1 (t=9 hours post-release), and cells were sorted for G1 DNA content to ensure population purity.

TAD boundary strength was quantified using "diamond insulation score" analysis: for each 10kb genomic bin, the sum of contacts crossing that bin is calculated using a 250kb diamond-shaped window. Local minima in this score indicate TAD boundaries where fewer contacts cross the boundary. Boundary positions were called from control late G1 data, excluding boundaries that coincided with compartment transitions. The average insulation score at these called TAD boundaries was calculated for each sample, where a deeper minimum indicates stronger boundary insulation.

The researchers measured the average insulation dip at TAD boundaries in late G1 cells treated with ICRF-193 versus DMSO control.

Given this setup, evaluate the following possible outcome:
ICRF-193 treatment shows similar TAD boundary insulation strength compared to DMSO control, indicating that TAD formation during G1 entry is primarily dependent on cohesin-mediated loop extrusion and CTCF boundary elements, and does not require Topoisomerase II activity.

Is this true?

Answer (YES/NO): YES